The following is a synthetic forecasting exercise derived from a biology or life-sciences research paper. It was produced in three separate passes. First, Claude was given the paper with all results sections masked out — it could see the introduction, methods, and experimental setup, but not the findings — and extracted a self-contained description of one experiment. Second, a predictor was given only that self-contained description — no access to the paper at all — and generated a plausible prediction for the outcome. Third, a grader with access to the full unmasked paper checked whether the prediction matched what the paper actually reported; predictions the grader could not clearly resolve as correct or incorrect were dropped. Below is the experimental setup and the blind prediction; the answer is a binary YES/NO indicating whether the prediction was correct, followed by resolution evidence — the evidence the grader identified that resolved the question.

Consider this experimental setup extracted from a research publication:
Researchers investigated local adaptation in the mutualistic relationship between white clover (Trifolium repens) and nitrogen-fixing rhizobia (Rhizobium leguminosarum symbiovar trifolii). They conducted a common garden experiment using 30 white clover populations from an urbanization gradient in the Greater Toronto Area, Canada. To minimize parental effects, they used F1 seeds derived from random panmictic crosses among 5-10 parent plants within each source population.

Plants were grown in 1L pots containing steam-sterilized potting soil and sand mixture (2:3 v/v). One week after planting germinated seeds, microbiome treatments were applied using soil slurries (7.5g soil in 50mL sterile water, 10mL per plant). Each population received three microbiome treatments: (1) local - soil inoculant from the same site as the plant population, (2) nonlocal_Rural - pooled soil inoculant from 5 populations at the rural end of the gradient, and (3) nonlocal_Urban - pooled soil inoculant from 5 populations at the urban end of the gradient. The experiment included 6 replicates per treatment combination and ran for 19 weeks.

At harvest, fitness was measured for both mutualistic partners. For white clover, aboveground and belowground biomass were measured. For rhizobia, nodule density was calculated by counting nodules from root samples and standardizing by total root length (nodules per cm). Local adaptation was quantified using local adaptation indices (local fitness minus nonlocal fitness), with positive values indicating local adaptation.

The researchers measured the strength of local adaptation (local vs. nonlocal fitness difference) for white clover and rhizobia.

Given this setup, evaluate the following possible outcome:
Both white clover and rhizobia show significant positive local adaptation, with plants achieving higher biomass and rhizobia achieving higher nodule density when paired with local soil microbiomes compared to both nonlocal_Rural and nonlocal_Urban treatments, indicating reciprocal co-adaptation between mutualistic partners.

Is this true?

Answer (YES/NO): YES